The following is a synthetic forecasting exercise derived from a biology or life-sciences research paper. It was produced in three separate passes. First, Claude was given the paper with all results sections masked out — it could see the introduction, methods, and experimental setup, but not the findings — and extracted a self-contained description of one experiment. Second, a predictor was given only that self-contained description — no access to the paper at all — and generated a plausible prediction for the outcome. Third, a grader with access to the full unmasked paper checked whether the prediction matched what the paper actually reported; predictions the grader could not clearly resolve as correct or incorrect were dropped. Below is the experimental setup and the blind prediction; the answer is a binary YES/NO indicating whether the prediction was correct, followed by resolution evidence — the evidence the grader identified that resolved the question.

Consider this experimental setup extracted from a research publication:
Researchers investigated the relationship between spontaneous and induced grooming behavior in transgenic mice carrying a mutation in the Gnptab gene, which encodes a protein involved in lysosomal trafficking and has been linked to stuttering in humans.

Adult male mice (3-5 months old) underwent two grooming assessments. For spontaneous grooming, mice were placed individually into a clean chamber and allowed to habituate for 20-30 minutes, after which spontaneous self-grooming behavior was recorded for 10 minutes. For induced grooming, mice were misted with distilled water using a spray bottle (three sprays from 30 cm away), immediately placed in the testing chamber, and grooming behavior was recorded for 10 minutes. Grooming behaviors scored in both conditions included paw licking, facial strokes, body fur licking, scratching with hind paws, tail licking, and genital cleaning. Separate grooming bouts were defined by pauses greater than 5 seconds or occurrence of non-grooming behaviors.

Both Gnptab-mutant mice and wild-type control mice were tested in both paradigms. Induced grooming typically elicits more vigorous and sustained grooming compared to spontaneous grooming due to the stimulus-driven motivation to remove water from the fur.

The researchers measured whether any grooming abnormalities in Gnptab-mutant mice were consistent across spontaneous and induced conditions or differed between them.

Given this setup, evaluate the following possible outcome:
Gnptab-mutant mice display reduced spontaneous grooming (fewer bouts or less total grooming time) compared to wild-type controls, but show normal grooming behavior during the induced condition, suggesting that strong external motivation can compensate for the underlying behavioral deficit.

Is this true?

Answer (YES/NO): NO